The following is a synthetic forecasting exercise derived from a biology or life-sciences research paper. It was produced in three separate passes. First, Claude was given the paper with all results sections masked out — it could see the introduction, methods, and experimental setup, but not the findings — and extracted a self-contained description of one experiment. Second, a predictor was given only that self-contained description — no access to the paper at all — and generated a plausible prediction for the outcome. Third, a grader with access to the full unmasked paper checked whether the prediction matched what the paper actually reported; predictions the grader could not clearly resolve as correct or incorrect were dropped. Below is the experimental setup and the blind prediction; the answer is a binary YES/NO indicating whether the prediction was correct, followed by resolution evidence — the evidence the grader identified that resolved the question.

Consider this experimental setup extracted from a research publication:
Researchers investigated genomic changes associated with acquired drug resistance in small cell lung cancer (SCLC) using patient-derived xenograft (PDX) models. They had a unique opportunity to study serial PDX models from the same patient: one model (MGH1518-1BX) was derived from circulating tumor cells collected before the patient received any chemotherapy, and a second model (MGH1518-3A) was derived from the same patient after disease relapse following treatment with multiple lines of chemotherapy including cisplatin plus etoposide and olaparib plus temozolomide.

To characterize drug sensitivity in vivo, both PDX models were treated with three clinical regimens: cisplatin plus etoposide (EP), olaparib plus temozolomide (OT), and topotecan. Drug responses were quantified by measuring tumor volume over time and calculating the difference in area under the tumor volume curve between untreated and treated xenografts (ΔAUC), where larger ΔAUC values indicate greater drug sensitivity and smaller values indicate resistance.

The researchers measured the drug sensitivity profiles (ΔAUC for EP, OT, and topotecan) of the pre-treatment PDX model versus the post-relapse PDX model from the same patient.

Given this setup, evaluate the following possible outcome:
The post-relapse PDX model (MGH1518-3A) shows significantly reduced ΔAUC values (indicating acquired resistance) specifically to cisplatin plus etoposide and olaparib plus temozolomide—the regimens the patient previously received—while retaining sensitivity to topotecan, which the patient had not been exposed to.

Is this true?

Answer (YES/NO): NO